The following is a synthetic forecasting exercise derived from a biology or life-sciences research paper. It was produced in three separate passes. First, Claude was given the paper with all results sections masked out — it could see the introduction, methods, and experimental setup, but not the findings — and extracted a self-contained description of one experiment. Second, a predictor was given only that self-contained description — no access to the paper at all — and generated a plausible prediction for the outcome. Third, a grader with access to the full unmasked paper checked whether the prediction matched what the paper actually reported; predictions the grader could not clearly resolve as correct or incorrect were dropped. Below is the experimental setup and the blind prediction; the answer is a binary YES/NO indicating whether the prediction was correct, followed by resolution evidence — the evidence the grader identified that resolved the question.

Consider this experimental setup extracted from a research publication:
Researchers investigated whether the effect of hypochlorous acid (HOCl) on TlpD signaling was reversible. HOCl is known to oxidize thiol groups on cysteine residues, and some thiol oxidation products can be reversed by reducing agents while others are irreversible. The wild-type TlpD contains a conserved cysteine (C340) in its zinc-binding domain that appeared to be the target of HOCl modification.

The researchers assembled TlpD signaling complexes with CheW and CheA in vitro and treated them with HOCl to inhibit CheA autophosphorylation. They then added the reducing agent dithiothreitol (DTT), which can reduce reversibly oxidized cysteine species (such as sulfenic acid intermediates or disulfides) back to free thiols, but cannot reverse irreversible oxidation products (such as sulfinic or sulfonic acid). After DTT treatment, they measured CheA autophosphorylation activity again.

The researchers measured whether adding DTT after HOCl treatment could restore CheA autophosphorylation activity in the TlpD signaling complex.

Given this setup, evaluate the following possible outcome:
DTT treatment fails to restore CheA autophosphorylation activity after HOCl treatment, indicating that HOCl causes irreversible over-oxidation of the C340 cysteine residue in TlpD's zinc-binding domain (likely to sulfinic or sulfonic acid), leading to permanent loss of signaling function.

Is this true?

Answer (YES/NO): NO